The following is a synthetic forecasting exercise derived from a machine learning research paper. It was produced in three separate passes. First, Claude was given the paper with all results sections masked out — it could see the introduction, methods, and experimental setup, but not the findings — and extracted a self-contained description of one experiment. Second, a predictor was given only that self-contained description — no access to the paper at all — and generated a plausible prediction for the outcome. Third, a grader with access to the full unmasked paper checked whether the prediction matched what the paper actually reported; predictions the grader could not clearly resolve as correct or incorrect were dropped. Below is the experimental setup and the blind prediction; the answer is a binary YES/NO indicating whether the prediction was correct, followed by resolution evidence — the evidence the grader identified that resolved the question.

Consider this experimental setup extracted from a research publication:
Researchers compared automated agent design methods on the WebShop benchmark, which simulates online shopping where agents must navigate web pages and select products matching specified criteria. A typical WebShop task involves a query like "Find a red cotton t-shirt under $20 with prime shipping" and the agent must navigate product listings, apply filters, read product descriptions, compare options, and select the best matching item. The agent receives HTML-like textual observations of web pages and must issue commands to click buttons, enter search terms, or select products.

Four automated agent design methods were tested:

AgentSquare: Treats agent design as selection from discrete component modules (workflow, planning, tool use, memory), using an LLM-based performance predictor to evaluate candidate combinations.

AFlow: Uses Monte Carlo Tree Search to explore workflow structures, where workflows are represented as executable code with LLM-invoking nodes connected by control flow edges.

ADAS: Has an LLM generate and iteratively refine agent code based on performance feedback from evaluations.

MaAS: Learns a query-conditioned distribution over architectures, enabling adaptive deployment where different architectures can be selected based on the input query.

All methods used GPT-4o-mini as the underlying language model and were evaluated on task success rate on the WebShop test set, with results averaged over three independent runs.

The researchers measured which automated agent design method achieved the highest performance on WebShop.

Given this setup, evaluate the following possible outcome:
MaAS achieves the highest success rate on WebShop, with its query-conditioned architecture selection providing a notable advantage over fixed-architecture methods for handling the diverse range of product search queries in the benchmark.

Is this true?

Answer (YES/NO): NO